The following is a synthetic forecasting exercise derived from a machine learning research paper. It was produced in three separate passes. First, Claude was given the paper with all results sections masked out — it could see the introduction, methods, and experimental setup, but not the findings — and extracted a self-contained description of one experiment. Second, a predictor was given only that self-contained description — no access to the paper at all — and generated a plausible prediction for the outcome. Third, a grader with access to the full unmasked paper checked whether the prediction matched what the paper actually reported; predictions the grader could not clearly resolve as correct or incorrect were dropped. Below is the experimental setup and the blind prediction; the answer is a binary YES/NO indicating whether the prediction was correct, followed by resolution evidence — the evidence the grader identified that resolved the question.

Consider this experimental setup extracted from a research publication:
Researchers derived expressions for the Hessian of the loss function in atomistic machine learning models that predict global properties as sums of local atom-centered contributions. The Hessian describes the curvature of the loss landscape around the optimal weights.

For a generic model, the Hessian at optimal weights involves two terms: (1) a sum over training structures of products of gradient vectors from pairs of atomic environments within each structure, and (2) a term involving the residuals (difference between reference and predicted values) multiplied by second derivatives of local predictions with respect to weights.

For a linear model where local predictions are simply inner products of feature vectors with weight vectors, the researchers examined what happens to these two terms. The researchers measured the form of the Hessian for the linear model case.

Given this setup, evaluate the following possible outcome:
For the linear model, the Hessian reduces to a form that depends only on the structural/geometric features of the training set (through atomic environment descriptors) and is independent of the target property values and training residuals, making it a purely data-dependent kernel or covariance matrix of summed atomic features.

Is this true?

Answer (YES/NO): YES